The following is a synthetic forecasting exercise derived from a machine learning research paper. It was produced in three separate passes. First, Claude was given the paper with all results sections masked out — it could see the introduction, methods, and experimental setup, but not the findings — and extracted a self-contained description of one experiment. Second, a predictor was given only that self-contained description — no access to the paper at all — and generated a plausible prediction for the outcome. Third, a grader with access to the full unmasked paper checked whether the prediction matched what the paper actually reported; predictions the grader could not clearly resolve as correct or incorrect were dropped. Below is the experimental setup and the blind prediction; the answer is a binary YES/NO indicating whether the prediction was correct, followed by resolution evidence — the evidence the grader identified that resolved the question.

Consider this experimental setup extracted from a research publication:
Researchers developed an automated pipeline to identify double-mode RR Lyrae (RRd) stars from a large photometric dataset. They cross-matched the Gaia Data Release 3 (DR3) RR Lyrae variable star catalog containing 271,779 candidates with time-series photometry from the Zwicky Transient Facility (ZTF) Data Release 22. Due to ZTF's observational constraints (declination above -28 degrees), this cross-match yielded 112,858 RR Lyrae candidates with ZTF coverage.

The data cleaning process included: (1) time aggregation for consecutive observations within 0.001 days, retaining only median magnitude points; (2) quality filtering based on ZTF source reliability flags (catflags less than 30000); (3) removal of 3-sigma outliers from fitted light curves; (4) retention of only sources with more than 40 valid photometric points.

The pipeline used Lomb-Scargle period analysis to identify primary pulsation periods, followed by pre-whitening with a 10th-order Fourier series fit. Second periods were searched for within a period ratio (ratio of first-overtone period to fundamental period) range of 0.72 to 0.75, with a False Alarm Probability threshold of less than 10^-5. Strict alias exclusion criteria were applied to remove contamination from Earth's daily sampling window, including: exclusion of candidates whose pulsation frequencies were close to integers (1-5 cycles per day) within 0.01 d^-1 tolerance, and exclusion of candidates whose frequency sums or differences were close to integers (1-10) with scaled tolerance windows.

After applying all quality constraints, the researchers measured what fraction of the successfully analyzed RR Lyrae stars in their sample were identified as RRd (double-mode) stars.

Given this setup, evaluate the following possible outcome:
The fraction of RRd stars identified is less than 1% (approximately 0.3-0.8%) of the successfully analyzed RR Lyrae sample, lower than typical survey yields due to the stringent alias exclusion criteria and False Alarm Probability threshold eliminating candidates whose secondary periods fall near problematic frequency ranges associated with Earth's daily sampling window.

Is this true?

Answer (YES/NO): NO